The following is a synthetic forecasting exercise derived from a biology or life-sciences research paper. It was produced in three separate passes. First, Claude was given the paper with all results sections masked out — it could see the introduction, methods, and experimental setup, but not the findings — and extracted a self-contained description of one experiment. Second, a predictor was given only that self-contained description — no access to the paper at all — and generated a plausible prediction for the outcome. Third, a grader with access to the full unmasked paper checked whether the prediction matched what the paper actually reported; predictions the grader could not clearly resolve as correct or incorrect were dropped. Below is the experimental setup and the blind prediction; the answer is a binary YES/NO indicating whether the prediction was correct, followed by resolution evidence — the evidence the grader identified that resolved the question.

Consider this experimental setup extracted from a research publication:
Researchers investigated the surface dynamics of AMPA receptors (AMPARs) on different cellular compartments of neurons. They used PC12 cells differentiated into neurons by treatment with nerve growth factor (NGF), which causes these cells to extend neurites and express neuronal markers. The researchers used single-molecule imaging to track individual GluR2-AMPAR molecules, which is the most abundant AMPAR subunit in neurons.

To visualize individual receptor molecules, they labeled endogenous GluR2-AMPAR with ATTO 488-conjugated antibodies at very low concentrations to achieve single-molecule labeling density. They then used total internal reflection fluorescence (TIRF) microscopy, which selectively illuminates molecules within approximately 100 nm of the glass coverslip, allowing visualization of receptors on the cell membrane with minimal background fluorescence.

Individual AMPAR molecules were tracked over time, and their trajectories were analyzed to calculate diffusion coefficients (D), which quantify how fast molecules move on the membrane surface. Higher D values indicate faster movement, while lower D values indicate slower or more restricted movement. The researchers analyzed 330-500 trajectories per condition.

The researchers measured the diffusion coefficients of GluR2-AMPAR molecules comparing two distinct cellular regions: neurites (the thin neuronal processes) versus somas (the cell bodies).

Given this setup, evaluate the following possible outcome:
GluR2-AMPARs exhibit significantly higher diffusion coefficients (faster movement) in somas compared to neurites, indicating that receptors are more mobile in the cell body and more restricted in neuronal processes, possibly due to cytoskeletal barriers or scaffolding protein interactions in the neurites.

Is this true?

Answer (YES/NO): NO